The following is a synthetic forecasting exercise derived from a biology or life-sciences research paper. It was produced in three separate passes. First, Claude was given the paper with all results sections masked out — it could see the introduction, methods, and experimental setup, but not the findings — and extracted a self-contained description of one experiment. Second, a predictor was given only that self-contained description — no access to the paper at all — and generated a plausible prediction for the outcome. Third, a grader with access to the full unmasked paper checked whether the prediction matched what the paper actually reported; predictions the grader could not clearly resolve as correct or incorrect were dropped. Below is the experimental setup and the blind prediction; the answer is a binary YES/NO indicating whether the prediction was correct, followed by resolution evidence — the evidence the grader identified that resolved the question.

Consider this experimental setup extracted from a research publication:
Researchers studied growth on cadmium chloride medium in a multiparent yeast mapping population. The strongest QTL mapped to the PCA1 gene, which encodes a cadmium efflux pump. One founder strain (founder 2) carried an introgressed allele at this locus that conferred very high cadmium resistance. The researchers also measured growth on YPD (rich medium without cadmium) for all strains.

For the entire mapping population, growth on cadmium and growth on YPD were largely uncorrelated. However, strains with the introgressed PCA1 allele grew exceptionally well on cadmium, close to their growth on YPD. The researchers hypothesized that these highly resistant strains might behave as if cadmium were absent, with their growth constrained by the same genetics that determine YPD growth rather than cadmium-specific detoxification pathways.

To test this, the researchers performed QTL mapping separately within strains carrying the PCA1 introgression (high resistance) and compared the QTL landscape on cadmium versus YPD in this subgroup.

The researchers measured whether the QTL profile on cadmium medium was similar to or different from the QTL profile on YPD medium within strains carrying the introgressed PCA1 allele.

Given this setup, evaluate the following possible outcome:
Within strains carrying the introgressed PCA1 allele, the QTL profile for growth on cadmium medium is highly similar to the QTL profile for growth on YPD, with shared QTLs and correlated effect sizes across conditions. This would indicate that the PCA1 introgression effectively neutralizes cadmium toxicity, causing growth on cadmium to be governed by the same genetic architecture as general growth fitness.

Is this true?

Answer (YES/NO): YES